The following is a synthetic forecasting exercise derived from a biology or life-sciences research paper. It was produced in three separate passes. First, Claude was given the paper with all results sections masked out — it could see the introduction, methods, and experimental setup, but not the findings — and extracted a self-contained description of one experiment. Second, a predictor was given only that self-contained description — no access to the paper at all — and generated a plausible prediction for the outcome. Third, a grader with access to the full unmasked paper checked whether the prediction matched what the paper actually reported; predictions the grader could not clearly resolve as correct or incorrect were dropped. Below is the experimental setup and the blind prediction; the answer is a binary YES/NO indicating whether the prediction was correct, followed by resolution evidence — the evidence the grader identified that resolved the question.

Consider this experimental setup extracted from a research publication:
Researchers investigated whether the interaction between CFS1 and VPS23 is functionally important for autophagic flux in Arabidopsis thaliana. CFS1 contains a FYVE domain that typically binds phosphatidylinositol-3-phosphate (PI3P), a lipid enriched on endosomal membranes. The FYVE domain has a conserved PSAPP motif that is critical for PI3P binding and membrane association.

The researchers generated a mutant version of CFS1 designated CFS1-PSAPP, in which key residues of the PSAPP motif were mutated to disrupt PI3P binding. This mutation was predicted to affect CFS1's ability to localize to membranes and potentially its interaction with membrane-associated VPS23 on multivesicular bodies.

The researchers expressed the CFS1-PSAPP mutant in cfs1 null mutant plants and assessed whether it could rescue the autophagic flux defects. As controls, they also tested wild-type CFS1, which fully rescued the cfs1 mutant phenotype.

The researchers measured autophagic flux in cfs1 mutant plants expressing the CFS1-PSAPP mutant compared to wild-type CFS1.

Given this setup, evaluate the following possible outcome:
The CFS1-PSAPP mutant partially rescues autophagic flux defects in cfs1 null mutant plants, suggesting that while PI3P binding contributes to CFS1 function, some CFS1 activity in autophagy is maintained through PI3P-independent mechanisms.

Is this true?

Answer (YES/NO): NO